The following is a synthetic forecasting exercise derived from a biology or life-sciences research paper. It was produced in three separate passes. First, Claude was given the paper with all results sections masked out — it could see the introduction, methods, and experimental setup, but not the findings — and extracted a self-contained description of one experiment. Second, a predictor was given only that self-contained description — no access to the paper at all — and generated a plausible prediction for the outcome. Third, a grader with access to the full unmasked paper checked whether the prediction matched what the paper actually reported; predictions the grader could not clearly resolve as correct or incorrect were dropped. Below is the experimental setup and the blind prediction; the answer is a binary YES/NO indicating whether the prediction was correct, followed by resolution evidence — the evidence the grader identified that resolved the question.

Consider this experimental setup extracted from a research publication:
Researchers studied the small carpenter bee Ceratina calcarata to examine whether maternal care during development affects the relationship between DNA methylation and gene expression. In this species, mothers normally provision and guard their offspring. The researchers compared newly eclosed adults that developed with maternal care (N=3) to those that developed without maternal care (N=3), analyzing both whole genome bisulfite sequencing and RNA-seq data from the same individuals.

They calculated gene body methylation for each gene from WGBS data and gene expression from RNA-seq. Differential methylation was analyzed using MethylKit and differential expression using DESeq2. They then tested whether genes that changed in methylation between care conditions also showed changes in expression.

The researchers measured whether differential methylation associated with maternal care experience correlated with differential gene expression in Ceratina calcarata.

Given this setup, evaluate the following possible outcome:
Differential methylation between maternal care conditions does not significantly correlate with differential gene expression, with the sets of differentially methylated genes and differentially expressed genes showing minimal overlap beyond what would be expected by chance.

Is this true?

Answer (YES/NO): YES